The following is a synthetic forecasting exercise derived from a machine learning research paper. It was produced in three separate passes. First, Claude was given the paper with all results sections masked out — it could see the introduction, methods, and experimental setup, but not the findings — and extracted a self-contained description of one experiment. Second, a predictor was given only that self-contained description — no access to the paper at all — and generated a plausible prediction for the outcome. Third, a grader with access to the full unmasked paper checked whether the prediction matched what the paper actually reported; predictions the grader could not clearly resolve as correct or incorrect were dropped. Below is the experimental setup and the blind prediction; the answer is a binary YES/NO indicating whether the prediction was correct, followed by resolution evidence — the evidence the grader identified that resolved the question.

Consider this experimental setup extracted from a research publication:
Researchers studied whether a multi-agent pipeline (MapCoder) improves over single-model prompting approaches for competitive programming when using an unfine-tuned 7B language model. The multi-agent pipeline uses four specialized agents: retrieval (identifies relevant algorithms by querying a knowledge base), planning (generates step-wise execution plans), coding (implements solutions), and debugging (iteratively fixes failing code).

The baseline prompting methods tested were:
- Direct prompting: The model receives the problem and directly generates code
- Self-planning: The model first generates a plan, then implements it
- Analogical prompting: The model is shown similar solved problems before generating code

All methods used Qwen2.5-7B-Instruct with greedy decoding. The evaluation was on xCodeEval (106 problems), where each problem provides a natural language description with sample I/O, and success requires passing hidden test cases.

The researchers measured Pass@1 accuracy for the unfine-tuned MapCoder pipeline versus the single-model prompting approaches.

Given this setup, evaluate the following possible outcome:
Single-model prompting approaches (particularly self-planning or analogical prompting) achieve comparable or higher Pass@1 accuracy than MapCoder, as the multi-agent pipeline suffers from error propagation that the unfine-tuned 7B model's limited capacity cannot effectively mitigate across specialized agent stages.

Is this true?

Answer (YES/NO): NO